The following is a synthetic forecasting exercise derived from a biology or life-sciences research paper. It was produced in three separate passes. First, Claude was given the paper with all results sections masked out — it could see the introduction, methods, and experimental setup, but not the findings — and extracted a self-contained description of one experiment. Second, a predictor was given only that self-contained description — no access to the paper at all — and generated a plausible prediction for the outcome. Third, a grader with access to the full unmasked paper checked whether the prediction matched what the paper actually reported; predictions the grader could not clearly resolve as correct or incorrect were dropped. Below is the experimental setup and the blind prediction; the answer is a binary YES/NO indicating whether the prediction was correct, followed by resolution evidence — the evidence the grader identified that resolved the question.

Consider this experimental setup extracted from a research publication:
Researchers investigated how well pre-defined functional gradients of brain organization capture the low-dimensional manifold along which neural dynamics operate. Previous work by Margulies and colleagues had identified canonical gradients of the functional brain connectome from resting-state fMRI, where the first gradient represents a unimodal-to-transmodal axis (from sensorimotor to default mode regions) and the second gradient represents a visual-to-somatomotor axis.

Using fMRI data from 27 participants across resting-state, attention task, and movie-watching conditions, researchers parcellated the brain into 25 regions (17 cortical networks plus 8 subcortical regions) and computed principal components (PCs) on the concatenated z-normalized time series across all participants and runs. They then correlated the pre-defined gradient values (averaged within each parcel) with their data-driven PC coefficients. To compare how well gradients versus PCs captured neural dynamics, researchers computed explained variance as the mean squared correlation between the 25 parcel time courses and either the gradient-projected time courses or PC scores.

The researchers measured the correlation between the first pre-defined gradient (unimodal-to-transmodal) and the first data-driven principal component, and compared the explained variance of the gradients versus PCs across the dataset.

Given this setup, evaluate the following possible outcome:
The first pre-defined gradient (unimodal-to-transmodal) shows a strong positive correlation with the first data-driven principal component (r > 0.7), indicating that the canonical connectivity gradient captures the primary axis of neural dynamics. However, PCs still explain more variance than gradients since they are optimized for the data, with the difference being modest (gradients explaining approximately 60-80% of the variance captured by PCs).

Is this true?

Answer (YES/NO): NO